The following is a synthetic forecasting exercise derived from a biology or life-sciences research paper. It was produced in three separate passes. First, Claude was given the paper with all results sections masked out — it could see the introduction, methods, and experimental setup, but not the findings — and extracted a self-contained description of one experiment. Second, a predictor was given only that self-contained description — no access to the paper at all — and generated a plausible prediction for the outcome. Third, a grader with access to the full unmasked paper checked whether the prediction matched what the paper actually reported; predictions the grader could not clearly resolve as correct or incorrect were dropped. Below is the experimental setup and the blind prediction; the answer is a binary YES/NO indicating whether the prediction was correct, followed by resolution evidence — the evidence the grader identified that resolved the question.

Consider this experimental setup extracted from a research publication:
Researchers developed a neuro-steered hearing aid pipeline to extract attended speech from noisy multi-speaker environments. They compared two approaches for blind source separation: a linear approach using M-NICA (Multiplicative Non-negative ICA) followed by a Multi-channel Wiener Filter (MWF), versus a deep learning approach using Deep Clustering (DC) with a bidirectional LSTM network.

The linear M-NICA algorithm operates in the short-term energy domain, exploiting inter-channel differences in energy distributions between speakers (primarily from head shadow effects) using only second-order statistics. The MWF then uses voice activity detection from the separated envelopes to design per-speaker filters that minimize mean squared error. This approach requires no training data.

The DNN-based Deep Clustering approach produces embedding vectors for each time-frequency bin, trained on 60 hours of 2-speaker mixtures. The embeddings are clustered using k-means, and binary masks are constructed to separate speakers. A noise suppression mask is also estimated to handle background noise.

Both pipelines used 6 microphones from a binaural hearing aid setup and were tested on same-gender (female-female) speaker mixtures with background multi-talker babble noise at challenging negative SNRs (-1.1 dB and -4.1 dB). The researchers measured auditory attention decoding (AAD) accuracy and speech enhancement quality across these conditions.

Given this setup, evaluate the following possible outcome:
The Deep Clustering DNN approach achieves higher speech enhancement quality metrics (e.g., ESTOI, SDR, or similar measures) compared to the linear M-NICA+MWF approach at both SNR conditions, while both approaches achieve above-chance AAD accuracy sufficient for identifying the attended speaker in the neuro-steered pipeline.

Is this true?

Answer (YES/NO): NO